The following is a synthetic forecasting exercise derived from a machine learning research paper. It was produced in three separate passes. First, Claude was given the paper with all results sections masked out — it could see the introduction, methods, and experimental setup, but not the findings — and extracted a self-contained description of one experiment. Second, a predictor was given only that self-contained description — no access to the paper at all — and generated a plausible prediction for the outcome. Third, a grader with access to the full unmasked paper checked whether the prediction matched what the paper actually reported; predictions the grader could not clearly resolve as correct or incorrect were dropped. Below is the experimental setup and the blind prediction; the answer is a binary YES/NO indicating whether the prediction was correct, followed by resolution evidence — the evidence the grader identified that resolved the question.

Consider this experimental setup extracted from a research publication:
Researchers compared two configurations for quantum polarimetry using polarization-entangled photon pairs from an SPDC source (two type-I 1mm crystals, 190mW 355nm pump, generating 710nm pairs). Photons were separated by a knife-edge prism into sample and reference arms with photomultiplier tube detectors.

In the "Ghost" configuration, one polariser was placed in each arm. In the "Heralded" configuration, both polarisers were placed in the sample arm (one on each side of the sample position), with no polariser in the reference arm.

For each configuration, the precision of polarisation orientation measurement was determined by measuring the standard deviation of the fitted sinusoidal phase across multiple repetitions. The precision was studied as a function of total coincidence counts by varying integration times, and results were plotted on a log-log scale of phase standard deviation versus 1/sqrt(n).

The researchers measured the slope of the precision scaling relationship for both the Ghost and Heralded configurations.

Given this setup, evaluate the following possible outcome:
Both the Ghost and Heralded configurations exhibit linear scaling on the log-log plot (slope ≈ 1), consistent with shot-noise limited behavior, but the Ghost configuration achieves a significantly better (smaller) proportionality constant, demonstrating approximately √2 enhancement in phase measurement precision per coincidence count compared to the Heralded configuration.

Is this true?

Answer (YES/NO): NO